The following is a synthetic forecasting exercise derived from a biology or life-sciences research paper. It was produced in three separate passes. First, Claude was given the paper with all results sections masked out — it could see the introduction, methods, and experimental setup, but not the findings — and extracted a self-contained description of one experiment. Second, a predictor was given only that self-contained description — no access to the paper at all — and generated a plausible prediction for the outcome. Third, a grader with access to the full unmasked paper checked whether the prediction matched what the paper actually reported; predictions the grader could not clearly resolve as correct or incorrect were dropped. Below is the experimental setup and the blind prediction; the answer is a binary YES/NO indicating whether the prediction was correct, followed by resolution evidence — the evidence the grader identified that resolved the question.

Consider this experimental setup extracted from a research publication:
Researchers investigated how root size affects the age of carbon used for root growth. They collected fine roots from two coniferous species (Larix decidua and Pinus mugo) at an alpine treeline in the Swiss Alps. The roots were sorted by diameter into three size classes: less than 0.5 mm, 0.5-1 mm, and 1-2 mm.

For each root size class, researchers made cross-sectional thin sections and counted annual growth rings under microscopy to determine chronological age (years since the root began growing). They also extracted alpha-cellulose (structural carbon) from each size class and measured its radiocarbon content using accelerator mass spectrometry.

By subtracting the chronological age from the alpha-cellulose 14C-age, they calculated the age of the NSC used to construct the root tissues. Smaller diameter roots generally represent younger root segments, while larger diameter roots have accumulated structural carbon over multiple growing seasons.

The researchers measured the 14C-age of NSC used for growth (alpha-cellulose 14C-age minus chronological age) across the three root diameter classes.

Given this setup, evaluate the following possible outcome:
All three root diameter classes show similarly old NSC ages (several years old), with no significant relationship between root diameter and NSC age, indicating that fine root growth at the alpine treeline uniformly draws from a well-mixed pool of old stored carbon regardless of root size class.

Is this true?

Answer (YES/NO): YES